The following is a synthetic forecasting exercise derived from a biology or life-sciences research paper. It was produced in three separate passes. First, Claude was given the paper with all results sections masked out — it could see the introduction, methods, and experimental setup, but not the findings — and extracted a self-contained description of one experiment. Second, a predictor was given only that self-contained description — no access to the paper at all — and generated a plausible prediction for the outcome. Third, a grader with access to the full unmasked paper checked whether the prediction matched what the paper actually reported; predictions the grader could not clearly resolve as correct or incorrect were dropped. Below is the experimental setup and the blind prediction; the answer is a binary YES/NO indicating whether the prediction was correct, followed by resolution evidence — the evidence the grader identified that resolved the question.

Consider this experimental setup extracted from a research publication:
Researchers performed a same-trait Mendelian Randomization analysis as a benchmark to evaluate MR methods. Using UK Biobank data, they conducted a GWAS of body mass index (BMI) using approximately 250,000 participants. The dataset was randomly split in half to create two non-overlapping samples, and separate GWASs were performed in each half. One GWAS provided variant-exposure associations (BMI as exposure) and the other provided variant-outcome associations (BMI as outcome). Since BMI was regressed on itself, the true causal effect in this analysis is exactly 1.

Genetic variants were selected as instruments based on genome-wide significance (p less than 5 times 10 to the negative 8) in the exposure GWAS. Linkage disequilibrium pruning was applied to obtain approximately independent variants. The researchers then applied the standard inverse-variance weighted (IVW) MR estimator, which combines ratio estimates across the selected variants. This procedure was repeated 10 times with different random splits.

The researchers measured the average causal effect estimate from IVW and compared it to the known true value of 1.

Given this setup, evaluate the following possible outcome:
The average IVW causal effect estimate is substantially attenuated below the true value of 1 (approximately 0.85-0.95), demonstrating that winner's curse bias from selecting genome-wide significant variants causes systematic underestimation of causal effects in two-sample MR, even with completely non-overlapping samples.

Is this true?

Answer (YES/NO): NO